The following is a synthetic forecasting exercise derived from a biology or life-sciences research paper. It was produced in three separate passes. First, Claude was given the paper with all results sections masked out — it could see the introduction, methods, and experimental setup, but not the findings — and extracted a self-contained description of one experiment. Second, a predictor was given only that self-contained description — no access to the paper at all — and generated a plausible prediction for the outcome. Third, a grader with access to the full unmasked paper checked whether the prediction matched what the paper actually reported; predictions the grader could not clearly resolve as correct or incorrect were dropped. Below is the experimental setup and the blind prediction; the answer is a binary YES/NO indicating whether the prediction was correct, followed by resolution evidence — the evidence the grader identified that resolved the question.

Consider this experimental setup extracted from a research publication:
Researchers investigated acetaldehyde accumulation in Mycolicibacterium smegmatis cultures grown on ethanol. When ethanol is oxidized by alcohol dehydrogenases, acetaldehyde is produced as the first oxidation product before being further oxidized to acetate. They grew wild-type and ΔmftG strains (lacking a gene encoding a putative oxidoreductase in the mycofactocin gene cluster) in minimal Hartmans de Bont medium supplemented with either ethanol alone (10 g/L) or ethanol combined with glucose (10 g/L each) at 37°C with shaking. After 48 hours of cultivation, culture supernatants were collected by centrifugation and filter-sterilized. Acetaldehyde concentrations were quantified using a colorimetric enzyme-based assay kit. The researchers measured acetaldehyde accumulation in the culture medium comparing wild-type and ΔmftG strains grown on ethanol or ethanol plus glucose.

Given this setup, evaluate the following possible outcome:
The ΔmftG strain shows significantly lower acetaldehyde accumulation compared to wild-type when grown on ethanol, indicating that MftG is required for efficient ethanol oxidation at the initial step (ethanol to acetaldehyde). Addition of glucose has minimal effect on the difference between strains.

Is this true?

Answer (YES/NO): NO